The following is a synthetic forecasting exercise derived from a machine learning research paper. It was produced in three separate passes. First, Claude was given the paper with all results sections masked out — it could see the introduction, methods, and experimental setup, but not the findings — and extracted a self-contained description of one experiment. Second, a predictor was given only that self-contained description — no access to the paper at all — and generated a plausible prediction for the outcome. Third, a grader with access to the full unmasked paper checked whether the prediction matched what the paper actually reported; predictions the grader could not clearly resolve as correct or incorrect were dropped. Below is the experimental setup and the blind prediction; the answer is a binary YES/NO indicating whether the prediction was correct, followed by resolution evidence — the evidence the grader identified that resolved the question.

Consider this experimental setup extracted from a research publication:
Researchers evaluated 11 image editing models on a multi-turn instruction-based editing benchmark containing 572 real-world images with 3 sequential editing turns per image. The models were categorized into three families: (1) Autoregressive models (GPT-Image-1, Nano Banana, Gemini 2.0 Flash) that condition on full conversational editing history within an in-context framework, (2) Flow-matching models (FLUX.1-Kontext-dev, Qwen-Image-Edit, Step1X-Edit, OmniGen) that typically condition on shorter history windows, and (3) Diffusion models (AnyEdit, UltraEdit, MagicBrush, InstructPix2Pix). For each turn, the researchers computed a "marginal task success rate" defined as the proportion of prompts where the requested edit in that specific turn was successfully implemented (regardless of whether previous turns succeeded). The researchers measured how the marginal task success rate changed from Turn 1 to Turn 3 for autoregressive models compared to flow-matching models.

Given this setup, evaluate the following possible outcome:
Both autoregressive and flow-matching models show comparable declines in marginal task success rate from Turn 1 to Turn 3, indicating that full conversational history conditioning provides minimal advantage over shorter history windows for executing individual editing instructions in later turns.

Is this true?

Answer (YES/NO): NO